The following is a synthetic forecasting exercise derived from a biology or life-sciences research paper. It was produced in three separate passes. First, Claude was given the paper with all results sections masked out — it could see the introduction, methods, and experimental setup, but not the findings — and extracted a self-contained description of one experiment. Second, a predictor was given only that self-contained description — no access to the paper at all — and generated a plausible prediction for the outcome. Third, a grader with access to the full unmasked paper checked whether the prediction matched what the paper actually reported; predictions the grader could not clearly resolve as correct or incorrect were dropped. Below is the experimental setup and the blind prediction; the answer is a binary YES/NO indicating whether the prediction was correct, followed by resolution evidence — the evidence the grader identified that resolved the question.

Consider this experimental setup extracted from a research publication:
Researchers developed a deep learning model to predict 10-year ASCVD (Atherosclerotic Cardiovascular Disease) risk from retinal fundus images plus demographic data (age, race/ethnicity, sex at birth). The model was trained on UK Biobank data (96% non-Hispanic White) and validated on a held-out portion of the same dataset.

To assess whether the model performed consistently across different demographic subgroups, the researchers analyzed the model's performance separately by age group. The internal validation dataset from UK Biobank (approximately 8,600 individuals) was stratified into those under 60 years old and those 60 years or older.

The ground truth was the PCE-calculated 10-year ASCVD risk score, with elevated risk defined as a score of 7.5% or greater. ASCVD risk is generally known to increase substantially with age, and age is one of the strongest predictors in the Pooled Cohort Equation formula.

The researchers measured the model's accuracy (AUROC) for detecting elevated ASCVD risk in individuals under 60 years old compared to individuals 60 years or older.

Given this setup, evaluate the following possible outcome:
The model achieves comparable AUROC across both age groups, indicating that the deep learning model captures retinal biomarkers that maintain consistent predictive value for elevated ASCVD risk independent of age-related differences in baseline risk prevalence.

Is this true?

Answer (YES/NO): NO